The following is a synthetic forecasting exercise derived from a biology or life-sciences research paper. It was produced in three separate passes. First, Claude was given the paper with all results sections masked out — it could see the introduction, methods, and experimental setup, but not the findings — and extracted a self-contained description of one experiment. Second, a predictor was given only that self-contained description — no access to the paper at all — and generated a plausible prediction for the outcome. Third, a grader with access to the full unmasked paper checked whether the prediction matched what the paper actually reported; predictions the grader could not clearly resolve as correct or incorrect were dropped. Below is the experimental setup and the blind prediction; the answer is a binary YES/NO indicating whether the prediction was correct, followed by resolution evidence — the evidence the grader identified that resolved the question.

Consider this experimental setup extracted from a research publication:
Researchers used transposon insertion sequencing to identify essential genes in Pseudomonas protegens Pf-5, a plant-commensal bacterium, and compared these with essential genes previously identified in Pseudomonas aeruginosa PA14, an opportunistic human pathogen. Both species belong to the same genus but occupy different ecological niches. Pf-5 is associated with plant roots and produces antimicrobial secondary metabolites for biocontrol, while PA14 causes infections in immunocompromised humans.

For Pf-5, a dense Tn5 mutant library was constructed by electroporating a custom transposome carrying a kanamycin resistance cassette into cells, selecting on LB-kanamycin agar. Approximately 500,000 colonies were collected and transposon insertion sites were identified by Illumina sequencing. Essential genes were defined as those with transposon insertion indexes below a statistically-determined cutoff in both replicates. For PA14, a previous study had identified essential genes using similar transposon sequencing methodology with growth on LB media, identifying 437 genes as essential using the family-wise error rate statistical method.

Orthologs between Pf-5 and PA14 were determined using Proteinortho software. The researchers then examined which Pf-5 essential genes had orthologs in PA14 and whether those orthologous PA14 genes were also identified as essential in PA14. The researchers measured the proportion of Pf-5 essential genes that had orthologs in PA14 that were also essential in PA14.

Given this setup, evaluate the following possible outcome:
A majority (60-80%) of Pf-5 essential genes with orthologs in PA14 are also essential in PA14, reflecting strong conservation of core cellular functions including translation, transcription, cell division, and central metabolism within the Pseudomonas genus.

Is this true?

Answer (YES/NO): YES